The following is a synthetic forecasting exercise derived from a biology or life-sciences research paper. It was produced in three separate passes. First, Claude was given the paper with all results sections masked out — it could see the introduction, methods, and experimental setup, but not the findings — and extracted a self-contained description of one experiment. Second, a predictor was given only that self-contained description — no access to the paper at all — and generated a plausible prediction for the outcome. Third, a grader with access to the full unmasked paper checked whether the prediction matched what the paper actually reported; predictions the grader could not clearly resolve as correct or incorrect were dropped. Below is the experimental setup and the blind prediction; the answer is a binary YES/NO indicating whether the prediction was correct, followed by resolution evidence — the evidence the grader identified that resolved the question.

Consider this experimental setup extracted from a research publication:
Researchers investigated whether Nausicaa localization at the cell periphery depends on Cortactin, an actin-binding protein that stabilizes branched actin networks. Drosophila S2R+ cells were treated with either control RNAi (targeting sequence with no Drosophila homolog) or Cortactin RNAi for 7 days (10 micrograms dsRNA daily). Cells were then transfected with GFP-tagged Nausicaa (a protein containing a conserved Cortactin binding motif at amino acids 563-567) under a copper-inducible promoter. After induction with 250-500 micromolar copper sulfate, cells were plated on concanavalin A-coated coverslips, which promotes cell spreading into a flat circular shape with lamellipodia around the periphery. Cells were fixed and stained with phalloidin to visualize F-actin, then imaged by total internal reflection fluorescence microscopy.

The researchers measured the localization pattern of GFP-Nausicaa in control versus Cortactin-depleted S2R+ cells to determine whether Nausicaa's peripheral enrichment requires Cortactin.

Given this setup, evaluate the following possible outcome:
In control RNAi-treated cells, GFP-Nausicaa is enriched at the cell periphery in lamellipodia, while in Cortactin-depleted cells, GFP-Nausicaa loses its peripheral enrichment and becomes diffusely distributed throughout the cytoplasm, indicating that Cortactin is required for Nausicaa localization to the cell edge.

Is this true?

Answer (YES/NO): YES